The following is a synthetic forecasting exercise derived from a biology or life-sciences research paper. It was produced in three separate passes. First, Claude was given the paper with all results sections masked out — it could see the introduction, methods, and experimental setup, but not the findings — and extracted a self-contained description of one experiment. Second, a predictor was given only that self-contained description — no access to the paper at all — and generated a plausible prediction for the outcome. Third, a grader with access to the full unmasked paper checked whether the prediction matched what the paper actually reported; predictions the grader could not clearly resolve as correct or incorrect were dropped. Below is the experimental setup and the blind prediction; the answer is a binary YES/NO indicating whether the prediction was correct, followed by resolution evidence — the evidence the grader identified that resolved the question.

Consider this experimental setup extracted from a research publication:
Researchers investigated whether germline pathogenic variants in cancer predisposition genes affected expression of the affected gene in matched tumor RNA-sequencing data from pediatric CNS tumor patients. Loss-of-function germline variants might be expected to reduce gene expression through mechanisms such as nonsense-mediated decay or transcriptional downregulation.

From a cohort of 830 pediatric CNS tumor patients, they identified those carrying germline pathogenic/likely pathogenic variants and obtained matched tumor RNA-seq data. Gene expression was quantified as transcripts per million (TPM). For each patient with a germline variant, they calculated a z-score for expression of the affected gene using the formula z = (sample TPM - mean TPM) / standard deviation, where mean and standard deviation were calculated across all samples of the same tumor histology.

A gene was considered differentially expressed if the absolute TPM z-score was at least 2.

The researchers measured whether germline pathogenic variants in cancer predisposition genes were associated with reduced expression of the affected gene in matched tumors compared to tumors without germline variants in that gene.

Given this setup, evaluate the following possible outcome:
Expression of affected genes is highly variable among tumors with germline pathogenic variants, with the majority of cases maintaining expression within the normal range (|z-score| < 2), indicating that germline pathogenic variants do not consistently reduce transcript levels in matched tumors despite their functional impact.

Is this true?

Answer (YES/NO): YES